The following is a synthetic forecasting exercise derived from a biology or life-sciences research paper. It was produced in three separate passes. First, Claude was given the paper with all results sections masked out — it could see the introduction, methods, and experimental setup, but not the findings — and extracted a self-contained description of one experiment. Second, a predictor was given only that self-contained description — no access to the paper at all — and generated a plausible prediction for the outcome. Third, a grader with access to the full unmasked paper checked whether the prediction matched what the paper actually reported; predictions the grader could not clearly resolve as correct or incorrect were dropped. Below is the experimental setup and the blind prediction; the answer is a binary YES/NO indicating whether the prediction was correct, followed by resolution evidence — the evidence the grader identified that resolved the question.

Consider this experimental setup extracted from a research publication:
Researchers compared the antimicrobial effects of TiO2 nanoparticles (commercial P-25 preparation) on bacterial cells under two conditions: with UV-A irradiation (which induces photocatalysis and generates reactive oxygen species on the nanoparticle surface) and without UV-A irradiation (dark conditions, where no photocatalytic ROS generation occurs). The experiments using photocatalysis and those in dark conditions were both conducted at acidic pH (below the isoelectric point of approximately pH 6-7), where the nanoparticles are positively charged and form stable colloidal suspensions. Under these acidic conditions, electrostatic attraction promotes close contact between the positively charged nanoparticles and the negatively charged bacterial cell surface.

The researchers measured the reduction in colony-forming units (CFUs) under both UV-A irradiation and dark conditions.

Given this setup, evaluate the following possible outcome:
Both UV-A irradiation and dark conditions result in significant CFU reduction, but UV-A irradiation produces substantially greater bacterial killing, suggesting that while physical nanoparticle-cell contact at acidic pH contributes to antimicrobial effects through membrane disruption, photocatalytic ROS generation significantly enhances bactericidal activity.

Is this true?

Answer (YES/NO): NO